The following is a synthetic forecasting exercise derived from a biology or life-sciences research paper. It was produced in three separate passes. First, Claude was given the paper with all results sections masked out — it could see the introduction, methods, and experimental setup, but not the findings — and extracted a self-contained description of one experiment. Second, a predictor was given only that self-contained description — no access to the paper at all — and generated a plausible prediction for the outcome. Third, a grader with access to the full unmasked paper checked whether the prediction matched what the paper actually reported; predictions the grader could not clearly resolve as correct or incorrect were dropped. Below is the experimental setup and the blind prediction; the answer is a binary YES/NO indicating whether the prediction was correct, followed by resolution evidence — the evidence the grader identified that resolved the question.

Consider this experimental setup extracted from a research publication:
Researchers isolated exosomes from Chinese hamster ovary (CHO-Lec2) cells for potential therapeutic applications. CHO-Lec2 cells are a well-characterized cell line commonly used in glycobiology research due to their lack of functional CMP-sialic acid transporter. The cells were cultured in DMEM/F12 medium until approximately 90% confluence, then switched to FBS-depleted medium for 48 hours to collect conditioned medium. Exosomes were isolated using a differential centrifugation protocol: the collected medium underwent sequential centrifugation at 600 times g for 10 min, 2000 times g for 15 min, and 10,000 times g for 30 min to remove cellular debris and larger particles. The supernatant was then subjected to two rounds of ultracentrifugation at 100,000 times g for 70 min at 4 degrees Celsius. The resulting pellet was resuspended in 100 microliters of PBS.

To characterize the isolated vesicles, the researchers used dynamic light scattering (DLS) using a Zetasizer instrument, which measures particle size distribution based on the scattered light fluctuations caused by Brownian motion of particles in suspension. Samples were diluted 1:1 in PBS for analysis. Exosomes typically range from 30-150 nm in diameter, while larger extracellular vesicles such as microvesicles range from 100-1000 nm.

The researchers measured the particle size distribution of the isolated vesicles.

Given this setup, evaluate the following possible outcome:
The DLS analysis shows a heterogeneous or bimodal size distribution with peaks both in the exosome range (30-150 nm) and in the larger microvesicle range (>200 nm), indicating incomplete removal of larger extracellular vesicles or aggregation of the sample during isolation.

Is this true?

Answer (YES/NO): YES